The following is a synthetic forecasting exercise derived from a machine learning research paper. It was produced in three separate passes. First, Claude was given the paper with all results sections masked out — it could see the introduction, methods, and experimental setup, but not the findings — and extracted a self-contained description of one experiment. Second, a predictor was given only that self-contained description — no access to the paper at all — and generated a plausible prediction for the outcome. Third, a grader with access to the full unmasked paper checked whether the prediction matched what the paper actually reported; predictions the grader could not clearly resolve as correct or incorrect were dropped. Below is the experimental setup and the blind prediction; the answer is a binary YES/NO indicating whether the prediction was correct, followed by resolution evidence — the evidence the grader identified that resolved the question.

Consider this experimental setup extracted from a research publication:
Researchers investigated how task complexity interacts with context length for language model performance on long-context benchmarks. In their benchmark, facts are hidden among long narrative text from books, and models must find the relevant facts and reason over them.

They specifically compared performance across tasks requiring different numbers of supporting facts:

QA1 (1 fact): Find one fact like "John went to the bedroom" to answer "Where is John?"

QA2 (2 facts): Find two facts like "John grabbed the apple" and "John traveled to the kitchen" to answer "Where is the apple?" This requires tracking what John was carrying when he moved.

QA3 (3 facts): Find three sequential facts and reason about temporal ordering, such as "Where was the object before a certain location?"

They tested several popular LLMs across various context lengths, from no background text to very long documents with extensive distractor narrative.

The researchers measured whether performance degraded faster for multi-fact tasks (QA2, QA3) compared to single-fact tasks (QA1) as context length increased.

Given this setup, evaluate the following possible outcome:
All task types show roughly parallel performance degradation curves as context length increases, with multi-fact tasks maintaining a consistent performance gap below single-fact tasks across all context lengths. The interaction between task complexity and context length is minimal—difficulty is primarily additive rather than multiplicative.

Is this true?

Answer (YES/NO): NO